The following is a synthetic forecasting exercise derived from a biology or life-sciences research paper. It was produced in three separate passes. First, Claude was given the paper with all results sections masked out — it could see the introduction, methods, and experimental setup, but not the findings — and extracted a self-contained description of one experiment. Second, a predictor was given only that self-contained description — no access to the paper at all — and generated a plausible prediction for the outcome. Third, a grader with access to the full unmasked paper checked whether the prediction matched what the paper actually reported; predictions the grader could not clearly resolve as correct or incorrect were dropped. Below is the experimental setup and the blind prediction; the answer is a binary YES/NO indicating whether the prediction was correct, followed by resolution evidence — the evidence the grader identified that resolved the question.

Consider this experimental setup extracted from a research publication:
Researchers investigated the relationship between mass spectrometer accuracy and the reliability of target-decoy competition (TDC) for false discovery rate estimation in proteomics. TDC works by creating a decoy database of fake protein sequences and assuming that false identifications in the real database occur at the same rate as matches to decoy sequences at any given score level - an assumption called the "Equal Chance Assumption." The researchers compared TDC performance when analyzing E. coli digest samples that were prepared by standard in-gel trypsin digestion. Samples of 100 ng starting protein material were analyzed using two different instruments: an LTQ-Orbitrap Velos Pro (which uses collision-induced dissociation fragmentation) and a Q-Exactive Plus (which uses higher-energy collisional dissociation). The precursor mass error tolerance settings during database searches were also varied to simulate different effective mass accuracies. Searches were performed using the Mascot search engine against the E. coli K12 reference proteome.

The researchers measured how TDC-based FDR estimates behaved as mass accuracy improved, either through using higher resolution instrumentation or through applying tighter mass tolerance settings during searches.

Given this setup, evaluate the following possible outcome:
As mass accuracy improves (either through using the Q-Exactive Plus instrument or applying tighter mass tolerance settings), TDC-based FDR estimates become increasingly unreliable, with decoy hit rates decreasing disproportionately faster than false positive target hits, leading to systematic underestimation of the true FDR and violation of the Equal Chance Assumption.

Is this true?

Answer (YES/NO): YES